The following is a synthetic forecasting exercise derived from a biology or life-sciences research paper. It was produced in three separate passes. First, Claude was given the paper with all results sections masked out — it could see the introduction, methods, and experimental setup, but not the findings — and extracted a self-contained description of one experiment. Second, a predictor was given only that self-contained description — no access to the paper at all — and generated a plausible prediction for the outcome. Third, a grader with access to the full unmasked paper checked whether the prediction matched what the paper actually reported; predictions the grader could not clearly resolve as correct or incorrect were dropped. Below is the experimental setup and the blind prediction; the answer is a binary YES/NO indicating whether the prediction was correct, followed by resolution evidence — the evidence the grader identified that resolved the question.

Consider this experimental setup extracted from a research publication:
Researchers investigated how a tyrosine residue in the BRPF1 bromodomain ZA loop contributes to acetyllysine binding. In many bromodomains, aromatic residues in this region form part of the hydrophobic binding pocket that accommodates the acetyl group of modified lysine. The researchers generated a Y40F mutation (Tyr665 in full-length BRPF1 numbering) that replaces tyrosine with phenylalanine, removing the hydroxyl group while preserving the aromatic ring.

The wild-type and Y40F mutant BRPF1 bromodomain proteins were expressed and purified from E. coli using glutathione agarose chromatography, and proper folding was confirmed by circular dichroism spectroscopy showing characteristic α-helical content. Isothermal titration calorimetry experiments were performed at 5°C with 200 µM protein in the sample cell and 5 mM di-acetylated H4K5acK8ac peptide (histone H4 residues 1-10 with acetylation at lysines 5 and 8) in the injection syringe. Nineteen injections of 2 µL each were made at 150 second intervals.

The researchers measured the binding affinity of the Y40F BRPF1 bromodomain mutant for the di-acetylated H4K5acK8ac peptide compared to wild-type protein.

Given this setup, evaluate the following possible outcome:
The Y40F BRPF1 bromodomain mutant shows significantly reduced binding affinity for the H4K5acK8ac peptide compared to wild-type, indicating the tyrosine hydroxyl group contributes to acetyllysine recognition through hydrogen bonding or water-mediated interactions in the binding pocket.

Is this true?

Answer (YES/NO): YES